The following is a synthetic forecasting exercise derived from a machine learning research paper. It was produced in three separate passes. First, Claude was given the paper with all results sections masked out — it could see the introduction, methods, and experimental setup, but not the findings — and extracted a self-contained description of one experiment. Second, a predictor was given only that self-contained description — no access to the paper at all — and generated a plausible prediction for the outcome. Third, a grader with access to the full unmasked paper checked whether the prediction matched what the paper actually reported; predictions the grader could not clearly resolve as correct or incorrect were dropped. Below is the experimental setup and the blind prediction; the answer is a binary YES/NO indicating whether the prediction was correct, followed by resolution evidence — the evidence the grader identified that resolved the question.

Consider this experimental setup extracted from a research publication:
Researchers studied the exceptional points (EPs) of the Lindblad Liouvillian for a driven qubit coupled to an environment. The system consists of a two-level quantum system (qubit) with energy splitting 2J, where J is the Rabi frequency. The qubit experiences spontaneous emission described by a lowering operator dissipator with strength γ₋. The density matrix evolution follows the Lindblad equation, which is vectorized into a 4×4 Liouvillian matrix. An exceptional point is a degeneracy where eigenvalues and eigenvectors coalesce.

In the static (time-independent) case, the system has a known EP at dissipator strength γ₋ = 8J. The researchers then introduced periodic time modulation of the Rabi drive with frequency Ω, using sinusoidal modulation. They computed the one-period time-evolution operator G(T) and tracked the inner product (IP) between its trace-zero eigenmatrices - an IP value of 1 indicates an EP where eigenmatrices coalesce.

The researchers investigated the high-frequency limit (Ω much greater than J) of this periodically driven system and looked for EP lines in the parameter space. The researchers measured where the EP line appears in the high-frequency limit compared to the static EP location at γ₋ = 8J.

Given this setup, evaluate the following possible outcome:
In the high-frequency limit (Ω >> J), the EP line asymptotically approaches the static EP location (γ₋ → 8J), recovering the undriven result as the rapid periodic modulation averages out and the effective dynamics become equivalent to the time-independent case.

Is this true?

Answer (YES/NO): NO